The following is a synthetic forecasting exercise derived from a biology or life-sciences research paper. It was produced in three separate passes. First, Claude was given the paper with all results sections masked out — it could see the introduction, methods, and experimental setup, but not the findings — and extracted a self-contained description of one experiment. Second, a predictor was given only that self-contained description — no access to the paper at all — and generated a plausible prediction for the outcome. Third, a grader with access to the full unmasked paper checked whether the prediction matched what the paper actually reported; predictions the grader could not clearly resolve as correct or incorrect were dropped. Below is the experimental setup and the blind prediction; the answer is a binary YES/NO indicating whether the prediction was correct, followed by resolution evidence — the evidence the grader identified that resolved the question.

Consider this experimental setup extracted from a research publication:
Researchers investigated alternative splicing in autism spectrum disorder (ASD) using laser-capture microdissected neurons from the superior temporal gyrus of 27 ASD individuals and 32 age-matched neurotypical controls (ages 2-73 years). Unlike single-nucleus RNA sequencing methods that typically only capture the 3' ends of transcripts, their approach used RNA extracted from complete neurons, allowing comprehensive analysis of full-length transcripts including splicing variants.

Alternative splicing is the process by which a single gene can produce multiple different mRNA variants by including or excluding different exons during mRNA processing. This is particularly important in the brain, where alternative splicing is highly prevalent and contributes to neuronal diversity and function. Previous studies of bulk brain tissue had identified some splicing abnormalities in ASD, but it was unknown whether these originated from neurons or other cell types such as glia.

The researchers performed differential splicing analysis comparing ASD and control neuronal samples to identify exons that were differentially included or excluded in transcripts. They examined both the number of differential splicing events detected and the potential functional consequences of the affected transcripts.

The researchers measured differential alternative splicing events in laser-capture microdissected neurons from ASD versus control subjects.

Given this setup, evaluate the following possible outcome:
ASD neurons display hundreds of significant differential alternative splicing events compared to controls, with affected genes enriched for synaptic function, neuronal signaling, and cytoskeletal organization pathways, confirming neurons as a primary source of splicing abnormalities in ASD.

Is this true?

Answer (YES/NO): NO